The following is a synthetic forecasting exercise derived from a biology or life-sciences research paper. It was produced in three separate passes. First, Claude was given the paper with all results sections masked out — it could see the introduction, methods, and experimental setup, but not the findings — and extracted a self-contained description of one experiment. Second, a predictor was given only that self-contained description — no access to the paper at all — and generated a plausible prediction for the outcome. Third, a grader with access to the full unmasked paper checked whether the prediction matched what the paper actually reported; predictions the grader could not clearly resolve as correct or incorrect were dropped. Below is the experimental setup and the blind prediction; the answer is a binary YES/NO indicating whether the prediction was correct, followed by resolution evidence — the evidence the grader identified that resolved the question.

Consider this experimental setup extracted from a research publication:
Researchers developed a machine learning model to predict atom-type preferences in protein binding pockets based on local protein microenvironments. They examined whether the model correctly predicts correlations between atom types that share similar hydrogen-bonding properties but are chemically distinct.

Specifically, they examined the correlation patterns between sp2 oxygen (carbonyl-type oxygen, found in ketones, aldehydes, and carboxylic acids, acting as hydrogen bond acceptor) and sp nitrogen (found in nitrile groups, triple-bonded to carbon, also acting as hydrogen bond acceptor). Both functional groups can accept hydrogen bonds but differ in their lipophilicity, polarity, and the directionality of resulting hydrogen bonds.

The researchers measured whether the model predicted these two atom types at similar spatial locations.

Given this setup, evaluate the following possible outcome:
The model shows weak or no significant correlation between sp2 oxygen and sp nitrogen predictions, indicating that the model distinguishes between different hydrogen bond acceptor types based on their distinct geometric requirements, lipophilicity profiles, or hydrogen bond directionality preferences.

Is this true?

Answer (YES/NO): NO